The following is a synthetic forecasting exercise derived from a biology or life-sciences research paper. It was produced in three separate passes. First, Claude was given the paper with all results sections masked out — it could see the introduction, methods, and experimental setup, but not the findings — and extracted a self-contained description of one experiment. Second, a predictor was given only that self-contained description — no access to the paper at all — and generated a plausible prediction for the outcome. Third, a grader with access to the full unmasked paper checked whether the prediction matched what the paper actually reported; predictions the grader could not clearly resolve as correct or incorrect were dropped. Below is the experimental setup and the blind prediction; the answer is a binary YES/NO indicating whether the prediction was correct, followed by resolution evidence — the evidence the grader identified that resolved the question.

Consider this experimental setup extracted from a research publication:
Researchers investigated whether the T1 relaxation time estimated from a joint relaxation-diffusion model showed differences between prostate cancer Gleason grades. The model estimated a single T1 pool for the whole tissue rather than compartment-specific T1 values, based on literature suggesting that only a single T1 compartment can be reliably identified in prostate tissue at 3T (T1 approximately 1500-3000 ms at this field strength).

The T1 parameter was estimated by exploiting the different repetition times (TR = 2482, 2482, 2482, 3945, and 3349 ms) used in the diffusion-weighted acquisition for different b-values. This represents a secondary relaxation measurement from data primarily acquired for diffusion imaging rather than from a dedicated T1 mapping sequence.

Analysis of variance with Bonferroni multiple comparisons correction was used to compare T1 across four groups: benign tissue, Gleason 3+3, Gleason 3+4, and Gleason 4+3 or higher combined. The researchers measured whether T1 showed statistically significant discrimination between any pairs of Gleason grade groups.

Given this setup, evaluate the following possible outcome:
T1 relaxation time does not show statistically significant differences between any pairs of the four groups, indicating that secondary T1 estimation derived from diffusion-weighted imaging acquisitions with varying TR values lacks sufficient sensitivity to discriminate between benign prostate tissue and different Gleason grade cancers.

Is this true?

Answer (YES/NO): NO